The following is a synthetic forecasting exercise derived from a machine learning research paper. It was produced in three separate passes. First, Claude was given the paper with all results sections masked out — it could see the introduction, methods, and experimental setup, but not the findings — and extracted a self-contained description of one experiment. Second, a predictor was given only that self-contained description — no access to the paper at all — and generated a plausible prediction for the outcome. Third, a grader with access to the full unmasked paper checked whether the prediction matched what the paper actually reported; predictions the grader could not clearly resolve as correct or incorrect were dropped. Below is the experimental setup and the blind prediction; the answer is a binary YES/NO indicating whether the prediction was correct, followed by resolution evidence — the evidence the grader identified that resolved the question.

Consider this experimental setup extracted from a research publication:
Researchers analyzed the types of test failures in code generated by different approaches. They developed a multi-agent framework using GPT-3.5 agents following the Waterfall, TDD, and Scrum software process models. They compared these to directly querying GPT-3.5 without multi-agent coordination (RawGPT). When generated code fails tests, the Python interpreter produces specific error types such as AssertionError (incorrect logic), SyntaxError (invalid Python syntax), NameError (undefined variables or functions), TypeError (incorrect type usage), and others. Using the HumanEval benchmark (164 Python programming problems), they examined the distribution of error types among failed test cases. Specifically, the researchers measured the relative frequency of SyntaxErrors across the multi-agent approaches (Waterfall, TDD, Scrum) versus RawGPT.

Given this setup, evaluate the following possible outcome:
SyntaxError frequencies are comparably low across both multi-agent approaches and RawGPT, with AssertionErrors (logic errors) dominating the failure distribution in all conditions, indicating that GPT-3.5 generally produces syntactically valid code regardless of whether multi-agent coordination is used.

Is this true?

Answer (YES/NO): NO